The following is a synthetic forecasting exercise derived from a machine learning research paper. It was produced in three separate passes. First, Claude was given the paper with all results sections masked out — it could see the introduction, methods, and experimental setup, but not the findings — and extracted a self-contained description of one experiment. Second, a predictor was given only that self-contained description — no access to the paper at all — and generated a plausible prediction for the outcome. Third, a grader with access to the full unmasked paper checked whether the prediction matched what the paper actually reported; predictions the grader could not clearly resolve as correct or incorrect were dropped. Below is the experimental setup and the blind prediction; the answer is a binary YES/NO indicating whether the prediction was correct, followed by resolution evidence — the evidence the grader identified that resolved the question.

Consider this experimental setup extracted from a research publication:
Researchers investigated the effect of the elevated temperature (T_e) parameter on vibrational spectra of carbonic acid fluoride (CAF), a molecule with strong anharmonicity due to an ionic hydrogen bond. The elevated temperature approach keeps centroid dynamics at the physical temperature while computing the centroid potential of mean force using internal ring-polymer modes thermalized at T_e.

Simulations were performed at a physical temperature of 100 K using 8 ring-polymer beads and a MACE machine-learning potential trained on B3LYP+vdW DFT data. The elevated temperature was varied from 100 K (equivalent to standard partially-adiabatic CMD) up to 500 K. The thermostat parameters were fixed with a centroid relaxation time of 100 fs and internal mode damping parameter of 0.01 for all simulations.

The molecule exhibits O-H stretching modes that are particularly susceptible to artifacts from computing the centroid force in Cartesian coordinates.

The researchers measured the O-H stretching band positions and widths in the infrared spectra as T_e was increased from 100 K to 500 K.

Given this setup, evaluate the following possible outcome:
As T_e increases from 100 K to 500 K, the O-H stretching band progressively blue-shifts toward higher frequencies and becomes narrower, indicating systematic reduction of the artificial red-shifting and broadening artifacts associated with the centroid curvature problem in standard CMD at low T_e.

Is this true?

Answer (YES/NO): NO